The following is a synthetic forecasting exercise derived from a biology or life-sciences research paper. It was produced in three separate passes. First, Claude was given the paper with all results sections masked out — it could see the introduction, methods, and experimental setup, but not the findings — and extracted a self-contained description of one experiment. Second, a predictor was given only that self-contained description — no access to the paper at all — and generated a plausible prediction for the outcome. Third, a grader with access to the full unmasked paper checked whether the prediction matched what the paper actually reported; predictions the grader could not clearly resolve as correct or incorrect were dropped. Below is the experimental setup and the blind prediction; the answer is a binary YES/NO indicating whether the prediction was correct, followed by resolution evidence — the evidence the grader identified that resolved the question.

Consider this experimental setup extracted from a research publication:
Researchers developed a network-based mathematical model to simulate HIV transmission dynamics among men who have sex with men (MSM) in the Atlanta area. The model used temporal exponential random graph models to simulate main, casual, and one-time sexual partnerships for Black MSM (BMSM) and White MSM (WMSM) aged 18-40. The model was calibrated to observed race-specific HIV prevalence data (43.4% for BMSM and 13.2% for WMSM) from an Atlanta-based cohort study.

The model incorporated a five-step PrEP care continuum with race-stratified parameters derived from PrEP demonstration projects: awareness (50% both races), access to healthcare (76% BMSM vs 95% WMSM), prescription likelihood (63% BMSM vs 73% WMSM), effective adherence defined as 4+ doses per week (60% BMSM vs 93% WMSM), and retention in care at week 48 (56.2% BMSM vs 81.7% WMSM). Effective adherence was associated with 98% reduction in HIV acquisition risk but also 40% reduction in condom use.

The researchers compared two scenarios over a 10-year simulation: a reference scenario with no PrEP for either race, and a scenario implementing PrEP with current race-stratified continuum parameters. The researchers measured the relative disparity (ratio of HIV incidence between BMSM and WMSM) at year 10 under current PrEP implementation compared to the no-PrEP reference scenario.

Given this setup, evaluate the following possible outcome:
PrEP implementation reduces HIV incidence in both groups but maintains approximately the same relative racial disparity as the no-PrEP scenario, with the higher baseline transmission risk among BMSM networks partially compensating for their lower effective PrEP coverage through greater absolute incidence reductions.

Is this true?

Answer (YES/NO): NO